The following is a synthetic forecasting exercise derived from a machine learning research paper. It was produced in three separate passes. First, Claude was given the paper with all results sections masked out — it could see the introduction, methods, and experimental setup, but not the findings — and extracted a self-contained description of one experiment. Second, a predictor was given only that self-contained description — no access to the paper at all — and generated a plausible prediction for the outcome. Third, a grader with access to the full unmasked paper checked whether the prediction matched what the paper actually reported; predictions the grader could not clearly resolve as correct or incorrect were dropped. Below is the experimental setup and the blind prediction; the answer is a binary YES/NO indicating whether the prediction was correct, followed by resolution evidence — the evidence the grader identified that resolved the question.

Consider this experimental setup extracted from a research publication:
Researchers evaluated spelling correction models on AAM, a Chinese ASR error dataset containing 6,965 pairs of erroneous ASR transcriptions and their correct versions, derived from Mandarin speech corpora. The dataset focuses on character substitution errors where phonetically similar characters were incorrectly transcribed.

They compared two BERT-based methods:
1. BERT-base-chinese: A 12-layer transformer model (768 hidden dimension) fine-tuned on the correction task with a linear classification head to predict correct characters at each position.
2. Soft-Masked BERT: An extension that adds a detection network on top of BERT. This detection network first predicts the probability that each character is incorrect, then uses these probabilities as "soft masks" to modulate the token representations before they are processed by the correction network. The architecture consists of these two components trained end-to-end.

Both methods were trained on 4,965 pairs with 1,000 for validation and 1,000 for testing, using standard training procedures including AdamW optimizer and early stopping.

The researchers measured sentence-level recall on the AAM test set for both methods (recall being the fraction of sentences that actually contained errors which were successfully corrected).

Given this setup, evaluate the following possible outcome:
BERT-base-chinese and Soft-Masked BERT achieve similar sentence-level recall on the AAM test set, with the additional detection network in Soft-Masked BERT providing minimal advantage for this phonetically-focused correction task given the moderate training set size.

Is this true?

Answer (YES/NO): YES